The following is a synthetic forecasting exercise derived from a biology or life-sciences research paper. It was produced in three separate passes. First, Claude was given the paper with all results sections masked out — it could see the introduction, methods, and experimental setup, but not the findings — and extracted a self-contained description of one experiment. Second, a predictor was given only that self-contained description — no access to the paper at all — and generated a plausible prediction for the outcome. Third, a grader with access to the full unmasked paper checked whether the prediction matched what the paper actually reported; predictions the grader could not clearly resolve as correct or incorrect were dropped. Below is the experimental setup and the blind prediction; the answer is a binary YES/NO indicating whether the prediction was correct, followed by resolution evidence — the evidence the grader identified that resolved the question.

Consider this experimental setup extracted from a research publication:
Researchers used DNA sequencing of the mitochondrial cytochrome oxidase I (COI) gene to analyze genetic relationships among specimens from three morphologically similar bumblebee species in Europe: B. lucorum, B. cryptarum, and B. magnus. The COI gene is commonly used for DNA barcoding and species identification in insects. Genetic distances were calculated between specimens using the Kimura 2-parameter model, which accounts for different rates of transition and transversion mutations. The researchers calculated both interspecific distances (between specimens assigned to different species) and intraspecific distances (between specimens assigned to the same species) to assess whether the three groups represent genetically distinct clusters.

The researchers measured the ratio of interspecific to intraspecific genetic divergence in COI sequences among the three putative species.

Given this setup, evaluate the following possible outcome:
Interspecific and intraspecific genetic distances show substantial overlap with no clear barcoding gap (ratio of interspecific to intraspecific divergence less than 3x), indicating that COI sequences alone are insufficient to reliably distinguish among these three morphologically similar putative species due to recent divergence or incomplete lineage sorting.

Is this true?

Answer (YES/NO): NO